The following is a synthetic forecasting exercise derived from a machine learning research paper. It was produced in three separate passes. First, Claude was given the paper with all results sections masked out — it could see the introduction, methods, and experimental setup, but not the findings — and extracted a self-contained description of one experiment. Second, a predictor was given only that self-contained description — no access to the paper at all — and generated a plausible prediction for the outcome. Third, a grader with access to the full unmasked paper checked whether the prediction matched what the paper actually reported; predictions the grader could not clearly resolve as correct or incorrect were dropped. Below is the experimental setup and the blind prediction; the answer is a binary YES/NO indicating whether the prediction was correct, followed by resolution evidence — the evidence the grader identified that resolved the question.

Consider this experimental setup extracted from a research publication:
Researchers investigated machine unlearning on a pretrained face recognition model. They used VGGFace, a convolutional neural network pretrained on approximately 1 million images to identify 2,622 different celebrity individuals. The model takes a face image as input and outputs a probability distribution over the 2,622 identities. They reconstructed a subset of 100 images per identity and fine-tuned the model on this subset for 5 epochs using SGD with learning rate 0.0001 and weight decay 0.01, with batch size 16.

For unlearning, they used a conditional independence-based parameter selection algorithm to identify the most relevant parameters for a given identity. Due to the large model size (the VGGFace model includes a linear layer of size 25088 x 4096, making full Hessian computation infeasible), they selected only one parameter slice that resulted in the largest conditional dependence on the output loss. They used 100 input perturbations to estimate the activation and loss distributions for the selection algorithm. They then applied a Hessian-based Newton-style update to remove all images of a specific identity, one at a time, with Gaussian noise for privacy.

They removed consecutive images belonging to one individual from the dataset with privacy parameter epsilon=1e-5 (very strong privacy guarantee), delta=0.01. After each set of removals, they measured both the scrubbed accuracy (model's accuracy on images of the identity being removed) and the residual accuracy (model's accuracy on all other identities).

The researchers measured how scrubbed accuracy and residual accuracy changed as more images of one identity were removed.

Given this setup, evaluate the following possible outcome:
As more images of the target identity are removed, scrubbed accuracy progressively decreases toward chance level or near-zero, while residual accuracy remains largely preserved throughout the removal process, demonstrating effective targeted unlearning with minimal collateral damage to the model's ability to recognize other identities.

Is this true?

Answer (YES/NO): NO